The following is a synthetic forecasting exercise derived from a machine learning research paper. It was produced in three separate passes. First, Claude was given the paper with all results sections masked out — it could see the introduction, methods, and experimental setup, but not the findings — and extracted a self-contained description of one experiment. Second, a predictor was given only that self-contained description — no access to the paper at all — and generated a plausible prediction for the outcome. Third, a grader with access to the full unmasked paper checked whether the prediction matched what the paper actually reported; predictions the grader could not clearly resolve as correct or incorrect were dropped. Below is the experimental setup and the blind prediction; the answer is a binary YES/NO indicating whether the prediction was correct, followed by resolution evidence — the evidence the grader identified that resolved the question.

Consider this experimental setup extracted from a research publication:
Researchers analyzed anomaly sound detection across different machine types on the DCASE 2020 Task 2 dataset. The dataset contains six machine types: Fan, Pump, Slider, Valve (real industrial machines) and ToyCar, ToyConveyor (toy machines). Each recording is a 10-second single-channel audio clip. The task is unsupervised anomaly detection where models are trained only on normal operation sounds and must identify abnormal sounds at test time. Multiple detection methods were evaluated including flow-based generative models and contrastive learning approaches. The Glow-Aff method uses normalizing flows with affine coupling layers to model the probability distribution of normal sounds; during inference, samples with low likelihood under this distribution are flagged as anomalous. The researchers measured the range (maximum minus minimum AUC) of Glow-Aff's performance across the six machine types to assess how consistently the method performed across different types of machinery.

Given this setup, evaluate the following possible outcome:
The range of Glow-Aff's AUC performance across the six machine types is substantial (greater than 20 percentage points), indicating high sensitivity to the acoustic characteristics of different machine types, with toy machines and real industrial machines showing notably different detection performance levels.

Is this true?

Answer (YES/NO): NO